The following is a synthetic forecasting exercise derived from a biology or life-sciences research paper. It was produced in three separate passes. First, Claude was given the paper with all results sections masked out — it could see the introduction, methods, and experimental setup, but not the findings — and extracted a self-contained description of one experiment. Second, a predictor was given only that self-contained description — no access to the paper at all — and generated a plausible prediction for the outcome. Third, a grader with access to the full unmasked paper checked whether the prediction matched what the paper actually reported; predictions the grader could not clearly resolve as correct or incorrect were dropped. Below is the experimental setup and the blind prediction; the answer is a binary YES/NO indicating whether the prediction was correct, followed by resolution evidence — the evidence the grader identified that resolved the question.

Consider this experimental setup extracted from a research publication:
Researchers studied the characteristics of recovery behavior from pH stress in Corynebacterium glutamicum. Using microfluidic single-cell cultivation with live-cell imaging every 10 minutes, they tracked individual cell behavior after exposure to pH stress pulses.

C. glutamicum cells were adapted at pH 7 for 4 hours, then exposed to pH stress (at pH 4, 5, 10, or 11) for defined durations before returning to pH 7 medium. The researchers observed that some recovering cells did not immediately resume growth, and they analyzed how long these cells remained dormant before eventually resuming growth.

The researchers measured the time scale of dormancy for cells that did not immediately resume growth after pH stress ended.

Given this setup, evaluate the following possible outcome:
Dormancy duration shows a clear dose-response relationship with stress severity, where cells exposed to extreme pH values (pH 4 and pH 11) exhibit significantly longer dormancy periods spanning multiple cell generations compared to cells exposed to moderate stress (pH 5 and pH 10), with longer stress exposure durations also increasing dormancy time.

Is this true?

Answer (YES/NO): NO